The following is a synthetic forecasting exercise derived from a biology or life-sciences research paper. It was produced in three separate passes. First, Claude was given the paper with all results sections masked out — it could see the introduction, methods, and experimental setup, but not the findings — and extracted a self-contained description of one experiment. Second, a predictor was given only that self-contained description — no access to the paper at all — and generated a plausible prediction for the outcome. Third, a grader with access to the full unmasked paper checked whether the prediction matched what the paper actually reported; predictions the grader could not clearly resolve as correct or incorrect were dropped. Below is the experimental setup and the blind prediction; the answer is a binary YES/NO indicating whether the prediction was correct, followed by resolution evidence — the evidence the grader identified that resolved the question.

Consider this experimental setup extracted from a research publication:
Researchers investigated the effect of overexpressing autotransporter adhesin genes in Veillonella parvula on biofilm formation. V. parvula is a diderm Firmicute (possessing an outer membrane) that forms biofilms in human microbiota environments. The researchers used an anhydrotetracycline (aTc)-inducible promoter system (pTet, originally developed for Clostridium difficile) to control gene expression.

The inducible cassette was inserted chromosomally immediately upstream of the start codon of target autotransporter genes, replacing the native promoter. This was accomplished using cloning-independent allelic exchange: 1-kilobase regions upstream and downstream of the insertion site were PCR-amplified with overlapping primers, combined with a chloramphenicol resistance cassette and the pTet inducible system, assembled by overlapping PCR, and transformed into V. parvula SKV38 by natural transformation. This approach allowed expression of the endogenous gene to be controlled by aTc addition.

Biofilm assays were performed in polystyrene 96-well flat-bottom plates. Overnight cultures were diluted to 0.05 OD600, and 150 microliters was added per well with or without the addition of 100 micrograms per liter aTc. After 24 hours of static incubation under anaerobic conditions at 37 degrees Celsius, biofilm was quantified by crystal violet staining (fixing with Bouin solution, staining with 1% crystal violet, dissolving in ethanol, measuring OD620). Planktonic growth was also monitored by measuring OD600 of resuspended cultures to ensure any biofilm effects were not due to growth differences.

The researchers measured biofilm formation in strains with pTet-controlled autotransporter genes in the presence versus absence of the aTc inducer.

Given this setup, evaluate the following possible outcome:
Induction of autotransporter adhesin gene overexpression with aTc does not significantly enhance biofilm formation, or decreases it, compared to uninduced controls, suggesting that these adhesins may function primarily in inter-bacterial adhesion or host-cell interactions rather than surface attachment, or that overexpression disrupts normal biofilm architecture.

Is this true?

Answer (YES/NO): NO